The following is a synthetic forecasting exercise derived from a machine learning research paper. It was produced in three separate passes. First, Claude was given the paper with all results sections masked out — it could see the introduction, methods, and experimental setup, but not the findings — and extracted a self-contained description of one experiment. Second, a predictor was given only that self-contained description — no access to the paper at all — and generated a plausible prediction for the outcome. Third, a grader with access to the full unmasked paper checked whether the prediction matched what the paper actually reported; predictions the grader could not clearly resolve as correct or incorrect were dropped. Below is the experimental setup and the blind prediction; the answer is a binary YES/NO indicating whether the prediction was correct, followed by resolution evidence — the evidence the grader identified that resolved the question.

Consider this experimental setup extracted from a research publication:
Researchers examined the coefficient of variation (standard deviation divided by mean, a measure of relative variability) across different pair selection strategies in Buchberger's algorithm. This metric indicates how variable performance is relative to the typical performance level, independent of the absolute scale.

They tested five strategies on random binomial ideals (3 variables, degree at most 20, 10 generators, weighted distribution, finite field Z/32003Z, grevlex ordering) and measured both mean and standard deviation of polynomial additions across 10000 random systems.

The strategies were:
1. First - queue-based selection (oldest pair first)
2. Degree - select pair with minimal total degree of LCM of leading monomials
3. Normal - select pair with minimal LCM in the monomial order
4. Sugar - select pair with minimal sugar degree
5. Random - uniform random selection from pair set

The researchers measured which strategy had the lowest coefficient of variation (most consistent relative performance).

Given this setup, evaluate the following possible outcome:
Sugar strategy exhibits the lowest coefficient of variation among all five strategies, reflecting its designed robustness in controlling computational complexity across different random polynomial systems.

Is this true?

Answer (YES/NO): NO